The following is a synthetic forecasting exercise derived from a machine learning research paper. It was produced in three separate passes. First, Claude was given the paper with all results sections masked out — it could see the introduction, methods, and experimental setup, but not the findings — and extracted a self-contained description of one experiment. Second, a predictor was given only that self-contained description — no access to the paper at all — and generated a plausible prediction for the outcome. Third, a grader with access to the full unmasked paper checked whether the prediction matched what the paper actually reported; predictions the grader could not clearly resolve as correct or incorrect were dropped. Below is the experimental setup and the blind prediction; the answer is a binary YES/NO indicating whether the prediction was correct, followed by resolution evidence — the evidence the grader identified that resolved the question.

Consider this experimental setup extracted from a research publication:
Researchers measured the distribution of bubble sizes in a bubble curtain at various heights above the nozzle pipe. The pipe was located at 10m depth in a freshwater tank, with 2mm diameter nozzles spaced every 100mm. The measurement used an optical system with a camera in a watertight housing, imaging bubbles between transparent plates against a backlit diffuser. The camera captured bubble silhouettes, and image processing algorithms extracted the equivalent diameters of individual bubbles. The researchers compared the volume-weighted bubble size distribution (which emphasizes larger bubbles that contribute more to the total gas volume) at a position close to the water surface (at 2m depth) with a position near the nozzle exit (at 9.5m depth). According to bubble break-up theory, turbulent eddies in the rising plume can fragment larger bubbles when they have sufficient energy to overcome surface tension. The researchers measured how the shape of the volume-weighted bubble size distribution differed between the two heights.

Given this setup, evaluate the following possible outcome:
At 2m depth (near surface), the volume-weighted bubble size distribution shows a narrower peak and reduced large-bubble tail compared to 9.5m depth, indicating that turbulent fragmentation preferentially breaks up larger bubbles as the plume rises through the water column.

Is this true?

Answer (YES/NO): YES